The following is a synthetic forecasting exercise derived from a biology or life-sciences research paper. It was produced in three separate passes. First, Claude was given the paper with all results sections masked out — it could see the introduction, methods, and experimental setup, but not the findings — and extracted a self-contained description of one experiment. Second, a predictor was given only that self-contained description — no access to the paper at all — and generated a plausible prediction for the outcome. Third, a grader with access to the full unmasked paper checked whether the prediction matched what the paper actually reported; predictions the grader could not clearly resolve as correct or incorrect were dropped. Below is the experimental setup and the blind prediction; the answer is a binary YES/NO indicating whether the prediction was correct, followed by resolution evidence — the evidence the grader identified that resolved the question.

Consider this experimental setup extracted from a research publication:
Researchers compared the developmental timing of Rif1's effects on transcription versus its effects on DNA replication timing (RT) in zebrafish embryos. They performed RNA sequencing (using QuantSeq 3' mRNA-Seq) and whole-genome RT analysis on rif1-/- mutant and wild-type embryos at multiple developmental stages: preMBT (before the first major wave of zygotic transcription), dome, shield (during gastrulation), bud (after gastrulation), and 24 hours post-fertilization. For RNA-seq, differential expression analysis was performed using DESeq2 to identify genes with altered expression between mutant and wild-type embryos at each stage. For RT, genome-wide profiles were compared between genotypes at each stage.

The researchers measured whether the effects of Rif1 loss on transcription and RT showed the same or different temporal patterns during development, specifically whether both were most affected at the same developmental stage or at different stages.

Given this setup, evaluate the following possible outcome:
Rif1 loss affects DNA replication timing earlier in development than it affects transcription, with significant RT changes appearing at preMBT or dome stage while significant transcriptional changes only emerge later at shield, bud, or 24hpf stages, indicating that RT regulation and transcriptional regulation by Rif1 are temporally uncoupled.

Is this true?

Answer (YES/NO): NO